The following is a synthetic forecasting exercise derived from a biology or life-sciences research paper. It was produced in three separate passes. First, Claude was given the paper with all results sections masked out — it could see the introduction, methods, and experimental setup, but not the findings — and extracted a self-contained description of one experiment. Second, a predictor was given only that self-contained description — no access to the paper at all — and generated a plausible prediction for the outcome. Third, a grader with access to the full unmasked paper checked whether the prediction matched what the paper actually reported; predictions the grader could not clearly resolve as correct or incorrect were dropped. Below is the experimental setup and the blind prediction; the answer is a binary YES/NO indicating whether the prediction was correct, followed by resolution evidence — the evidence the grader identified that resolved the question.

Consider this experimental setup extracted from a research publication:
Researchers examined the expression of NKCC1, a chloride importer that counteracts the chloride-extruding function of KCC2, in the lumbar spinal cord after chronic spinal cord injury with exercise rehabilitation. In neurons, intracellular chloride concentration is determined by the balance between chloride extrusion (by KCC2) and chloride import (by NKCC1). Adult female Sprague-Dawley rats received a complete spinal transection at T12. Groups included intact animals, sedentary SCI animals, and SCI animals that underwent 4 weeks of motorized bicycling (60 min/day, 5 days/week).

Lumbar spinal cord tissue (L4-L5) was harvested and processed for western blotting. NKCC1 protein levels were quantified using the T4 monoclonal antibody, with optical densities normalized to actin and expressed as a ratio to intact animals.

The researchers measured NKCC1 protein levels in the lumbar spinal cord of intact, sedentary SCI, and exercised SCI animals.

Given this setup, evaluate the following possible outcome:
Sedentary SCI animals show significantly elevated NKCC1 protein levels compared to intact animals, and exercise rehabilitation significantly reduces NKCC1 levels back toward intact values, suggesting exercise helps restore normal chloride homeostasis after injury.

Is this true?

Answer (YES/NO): NO